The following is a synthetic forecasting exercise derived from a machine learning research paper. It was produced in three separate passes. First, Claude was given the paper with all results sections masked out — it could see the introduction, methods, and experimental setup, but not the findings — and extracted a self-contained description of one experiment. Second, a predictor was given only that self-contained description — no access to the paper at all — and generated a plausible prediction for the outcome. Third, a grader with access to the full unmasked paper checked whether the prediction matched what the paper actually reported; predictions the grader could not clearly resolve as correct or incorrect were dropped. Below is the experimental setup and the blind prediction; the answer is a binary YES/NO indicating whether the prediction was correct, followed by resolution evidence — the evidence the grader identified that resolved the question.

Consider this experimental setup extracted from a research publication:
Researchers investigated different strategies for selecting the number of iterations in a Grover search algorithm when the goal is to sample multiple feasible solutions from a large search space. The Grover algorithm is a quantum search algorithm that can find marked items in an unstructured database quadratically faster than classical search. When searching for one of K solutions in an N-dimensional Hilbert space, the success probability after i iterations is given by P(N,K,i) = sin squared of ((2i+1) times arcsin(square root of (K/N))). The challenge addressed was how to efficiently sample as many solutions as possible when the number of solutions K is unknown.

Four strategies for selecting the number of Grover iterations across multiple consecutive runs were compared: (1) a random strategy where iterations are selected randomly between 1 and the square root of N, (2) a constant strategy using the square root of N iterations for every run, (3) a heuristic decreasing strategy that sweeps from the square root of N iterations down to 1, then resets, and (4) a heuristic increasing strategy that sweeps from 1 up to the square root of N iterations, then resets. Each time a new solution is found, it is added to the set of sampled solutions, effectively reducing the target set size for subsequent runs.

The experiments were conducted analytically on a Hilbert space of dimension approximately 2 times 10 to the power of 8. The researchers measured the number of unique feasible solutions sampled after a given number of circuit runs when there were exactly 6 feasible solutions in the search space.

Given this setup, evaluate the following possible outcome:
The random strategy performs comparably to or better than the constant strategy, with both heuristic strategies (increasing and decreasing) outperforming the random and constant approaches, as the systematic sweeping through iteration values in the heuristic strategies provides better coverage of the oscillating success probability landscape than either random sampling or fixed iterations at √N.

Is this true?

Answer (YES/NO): NO